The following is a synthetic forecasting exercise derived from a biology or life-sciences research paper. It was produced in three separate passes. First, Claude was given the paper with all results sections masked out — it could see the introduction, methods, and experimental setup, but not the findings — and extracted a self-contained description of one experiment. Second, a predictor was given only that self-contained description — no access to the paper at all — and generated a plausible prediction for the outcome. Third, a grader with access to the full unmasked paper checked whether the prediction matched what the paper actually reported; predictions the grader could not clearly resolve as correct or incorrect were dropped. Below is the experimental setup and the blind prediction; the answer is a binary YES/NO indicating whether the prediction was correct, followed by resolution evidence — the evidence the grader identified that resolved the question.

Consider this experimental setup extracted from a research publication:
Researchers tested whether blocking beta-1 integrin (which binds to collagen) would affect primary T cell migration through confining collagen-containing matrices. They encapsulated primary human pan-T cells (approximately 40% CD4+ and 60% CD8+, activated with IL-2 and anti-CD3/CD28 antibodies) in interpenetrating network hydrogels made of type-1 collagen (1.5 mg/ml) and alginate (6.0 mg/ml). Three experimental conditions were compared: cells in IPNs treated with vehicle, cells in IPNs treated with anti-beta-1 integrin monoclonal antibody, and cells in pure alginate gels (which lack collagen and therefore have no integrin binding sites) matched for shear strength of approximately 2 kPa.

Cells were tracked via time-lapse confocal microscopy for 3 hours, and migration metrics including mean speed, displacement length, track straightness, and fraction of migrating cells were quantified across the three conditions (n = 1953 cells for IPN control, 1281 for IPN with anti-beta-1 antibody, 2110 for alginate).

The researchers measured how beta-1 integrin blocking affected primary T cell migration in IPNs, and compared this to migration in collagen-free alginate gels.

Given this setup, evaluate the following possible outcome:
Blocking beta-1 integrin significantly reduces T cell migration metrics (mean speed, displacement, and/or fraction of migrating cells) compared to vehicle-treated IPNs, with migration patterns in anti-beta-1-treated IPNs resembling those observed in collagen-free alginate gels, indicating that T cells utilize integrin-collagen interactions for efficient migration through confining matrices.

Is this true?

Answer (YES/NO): YES